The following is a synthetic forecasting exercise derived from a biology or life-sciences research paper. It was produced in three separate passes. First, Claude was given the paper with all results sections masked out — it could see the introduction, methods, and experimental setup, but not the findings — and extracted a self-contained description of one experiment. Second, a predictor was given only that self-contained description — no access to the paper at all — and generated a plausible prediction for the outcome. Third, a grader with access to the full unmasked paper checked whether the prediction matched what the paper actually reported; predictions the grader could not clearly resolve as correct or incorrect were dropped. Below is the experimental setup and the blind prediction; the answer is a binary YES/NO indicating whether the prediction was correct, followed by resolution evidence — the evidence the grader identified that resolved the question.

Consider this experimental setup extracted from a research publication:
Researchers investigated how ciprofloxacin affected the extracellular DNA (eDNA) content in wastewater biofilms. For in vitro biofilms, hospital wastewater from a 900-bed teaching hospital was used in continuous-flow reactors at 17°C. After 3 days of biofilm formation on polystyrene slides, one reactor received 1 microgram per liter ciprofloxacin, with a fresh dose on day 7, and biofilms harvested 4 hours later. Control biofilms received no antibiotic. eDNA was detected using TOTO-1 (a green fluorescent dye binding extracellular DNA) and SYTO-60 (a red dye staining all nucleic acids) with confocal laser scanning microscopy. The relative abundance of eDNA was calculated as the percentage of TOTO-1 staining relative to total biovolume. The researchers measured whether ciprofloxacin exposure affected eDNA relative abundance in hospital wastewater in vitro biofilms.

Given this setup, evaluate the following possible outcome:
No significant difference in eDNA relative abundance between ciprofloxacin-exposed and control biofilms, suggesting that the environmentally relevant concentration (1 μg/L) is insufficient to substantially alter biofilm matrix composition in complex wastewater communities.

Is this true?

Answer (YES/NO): NO